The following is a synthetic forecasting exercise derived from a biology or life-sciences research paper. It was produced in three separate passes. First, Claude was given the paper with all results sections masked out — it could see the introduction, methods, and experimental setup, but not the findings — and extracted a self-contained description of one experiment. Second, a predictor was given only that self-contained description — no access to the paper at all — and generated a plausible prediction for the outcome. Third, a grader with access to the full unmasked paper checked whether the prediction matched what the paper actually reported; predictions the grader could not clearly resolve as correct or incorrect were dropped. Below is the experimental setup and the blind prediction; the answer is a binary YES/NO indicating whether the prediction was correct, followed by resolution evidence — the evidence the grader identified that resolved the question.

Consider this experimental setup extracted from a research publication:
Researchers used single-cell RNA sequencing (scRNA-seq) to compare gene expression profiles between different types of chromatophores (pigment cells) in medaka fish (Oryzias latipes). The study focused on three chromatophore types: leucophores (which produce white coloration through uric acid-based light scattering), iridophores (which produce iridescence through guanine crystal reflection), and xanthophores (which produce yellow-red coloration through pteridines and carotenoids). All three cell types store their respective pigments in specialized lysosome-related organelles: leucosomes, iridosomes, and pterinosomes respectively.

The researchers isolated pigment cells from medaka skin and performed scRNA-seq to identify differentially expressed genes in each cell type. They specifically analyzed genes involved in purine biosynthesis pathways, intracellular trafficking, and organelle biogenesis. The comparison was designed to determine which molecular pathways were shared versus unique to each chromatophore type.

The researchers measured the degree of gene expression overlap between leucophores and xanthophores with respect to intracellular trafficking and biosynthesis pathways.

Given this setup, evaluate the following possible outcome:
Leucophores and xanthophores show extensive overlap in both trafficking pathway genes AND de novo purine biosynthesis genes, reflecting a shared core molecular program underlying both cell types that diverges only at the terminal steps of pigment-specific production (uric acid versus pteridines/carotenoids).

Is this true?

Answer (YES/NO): NO